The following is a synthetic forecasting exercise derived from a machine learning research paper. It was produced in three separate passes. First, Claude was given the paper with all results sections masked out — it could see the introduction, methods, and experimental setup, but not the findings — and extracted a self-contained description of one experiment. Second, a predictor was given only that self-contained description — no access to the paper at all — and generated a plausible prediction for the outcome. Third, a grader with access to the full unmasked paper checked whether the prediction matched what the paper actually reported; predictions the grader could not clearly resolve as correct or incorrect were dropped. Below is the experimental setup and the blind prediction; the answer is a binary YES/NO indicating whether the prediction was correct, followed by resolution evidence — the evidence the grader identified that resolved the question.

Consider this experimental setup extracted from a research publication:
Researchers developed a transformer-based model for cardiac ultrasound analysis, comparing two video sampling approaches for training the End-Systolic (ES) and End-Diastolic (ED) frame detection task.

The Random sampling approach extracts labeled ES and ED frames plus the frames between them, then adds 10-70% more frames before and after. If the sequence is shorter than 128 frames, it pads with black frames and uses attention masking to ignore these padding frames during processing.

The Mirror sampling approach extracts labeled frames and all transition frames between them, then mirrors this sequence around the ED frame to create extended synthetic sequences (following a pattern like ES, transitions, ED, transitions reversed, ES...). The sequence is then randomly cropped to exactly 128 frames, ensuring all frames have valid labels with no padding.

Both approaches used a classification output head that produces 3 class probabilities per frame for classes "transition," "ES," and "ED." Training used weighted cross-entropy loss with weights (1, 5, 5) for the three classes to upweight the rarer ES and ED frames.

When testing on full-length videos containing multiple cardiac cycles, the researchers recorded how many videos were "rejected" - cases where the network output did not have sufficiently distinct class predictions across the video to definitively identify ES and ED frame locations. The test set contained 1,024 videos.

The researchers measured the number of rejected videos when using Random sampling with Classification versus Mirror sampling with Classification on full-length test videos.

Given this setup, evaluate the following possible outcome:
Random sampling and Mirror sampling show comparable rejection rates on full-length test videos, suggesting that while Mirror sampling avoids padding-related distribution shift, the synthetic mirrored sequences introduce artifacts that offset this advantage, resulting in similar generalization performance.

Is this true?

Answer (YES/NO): NO